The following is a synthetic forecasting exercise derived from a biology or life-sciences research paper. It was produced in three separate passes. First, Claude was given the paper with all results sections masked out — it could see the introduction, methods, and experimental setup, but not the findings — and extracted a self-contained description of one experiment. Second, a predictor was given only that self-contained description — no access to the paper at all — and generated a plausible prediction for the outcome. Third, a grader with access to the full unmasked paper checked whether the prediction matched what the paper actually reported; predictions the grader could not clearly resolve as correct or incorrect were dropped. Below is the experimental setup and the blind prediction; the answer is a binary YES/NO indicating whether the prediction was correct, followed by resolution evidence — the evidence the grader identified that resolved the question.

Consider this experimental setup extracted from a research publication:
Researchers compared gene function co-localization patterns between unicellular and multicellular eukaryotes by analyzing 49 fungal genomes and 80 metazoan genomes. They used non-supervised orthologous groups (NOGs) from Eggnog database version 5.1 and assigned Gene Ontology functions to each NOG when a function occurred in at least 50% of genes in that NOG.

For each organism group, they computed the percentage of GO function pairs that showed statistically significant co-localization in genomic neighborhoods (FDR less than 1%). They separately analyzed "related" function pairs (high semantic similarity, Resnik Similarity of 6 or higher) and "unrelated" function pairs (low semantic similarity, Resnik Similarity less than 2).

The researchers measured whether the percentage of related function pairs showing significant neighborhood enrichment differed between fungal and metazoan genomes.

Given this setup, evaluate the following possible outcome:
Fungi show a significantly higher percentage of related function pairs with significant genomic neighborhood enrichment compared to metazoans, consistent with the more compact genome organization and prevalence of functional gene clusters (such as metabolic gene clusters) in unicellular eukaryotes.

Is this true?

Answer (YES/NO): NO